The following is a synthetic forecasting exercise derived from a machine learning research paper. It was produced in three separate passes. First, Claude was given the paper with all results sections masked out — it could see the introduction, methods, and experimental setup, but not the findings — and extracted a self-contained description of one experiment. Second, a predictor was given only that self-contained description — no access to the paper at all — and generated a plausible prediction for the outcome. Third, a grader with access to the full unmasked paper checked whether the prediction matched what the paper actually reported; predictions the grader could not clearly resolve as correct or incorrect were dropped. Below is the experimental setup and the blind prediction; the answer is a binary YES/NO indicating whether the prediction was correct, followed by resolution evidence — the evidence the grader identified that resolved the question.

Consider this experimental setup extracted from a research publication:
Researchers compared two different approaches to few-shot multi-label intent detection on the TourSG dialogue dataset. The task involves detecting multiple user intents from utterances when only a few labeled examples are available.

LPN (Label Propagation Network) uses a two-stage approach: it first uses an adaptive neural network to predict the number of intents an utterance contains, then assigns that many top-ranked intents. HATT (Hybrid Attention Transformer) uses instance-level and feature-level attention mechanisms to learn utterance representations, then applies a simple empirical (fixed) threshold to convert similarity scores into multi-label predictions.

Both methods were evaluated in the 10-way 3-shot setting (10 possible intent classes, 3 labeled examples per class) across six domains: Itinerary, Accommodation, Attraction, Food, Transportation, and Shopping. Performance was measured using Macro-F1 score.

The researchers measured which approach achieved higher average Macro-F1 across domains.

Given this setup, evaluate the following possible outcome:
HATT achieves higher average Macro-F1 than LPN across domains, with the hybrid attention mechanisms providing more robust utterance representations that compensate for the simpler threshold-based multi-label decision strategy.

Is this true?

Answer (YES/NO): YES